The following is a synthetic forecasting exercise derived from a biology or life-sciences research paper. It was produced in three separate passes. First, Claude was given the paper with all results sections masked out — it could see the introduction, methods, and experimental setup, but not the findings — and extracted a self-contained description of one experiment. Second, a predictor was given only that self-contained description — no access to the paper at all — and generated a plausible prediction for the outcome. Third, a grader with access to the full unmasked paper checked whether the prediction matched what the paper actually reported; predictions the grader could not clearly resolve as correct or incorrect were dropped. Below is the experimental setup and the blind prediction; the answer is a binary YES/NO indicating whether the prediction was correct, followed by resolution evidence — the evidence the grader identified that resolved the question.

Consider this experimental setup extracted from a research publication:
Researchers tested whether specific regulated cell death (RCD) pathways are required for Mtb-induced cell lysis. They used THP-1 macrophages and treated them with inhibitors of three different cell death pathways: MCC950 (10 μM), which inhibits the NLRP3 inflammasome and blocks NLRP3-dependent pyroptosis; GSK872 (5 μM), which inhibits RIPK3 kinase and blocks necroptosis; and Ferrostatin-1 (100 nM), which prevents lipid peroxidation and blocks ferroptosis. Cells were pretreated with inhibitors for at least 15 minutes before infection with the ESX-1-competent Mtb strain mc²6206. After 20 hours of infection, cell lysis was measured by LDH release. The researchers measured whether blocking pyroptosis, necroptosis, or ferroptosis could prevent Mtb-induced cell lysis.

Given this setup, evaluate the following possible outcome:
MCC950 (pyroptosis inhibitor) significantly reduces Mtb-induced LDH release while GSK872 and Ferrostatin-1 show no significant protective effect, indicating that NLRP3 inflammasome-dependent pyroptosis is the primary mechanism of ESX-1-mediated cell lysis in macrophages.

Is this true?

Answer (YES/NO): NO